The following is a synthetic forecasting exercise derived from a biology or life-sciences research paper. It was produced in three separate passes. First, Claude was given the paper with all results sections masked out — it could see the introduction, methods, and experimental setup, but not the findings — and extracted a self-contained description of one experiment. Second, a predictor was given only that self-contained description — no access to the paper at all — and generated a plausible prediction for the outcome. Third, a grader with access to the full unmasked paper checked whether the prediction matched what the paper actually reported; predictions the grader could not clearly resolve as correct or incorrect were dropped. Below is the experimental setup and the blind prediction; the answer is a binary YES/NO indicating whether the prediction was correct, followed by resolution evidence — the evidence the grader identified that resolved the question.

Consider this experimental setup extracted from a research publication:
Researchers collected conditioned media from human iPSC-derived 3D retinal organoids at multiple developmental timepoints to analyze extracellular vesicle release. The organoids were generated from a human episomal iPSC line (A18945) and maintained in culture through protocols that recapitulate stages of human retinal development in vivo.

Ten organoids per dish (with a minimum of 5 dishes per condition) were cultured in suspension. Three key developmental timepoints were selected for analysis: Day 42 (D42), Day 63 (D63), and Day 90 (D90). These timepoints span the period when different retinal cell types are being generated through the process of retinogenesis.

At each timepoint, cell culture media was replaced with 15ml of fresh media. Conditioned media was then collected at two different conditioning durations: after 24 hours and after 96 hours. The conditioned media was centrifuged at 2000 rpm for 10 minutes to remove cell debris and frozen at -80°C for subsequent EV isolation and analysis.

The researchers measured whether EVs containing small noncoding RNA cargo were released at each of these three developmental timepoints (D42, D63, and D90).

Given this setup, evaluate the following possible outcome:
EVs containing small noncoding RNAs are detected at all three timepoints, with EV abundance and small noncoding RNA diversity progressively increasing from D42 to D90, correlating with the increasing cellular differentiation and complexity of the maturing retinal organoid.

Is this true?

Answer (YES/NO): NO